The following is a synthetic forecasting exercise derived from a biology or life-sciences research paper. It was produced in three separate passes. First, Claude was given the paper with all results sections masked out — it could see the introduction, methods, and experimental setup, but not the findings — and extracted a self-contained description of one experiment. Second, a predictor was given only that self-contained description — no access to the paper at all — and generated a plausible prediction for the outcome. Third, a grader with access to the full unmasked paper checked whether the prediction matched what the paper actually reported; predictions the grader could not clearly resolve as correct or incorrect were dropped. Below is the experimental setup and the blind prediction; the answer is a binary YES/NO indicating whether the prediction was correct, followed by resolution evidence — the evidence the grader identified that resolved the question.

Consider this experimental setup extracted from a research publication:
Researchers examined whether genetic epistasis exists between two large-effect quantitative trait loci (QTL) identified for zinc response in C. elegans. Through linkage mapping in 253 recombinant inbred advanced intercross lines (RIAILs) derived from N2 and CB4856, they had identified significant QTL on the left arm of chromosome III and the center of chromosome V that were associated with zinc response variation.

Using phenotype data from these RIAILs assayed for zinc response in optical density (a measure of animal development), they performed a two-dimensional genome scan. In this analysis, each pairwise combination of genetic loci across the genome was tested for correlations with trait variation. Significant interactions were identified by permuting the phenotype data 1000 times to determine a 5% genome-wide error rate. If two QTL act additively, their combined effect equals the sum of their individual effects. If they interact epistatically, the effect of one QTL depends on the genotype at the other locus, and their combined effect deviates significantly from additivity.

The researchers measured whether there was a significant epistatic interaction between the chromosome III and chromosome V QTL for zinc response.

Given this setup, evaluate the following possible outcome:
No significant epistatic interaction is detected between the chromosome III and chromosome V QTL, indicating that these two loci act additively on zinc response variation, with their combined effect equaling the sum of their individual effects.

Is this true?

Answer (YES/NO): YES